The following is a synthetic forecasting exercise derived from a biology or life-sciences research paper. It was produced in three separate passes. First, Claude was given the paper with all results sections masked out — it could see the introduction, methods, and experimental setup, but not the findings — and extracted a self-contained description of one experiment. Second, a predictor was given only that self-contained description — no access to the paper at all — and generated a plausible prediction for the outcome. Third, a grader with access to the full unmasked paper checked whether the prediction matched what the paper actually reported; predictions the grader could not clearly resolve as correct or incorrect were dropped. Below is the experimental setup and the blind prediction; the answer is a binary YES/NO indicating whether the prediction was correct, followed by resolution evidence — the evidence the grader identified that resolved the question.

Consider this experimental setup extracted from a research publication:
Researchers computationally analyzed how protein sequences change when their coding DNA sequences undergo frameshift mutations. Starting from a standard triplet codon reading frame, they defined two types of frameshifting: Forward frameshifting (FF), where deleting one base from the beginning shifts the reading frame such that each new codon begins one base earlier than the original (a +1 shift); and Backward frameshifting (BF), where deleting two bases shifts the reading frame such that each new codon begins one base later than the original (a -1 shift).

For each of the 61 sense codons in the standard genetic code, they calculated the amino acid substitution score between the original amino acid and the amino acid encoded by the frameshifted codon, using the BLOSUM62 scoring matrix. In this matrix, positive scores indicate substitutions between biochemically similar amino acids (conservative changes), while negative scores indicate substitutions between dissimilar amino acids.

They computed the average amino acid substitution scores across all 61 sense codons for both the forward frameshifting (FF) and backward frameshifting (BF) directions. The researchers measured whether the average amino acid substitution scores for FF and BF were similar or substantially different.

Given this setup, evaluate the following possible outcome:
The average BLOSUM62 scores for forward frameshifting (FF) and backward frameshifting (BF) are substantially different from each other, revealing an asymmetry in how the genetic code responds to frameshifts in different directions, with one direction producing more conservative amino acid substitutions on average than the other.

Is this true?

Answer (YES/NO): NO